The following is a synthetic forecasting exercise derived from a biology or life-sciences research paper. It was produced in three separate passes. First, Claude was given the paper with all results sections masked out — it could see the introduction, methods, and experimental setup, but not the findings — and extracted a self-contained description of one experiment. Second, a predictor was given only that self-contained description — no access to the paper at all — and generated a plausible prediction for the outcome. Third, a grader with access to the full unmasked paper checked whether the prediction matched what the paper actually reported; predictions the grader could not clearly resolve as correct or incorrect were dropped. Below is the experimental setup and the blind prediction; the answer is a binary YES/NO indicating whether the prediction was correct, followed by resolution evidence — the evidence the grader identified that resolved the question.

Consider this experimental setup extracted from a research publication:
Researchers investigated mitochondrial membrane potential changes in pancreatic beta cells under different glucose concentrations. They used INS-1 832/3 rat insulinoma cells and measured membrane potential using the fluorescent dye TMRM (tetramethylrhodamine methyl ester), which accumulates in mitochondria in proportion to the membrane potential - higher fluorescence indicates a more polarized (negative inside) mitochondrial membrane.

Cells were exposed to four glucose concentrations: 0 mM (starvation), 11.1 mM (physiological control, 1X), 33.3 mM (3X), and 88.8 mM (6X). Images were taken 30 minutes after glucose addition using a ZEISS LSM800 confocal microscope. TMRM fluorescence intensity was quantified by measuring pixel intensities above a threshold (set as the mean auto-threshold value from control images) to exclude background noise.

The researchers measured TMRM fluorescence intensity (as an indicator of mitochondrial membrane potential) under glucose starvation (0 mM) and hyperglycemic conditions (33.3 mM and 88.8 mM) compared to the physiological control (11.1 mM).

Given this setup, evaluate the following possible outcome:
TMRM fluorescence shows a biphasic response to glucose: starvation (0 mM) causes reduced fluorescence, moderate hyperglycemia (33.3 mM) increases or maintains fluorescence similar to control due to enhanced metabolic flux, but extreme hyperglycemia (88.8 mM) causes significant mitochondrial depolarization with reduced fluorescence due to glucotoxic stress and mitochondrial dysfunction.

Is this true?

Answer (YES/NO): NO